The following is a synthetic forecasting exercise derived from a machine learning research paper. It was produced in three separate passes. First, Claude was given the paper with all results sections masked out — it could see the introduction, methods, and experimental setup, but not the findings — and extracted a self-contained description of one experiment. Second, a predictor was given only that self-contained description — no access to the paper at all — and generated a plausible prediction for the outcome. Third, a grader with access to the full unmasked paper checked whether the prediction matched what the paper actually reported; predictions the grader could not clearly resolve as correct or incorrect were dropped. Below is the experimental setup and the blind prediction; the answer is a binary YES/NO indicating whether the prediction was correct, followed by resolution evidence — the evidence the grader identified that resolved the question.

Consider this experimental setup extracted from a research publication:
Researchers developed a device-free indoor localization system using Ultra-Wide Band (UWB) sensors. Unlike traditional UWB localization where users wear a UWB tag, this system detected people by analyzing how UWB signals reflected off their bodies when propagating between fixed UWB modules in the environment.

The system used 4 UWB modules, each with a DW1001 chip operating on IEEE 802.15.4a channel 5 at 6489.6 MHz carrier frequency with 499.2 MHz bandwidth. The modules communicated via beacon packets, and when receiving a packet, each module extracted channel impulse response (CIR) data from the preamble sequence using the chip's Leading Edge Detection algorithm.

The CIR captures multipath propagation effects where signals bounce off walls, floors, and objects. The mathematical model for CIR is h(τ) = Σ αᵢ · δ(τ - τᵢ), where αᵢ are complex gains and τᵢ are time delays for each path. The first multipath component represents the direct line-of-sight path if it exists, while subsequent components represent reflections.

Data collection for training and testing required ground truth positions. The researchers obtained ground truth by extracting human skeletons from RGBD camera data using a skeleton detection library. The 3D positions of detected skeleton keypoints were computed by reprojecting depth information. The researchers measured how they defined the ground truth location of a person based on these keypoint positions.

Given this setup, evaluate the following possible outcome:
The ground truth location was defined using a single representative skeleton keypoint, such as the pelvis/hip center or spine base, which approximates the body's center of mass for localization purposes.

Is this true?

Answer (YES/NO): NO